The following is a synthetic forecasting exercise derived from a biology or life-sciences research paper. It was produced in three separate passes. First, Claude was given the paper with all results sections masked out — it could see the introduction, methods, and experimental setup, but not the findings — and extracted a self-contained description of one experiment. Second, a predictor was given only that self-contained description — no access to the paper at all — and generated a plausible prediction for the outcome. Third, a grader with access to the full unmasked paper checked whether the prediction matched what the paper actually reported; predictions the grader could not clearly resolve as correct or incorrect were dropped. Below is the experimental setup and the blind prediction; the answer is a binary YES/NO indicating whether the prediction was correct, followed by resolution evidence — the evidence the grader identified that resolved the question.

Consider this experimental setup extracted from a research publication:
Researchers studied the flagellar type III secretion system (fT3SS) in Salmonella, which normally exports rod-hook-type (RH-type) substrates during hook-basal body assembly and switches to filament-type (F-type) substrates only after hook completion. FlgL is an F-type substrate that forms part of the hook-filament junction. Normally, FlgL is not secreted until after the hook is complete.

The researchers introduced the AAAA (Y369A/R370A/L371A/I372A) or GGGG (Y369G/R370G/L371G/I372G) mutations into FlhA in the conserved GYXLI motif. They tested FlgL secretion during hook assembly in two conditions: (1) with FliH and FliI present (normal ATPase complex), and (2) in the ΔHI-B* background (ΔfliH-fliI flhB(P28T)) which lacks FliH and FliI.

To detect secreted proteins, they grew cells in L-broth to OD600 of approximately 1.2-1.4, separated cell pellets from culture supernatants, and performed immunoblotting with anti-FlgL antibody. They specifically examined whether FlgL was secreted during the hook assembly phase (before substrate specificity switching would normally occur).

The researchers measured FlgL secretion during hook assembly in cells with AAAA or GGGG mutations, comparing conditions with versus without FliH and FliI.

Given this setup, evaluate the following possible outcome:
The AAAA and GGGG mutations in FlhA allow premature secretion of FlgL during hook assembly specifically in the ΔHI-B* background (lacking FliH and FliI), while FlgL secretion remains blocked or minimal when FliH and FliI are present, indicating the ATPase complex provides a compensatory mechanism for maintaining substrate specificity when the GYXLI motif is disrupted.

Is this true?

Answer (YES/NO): YES